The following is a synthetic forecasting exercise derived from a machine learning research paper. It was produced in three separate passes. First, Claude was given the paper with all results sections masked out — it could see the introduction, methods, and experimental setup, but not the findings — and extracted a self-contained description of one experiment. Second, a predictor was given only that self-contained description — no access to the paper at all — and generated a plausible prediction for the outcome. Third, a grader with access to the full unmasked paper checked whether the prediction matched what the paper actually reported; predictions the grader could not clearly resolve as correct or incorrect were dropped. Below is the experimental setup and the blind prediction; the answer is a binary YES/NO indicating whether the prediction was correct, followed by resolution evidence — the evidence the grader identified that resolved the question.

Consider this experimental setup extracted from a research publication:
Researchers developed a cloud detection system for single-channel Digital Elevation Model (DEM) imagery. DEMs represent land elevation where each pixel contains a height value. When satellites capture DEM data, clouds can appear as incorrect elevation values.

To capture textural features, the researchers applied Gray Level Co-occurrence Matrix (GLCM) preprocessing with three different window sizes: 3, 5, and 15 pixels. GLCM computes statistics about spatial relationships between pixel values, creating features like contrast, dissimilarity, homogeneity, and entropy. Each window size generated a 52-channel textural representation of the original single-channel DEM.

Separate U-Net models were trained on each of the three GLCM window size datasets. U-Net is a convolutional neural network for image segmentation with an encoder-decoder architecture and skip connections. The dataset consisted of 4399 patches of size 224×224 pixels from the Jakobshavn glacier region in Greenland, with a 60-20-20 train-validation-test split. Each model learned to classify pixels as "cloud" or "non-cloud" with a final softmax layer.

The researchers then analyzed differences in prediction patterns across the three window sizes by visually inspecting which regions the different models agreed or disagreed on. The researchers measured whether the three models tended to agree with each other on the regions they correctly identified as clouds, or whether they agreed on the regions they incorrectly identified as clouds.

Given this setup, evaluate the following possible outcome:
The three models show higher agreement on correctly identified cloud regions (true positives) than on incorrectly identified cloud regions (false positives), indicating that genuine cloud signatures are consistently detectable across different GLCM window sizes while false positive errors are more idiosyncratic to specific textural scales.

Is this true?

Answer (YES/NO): YES